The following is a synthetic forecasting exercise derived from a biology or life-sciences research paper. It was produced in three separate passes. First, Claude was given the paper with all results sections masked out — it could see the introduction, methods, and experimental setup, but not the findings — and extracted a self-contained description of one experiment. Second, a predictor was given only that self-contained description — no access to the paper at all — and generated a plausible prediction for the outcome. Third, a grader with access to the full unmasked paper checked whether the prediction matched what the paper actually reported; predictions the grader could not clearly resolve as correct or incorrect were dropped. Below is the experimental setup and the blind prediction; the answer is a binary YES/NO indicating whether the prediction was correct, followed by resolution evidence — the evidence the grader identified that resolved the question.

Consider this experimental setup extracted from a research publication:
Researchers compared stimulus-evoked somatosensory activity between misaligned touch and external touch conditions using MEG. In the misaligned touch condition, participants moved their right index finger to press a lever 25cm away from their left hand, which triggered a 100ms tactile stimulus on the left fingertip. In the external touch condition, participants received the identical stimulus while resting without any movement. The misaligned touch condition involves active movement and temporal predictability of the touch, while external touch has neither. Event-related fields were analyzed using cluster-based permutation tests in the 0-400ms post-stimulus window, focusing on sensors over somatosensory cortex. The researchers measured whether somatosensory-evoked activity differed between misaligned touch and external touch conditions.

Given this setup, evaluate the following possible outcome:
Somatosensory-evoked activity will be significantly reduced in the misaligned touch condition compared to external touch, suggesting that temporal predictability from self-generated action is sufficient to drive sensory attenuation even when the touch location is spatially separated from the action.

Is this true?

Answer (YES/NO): YES